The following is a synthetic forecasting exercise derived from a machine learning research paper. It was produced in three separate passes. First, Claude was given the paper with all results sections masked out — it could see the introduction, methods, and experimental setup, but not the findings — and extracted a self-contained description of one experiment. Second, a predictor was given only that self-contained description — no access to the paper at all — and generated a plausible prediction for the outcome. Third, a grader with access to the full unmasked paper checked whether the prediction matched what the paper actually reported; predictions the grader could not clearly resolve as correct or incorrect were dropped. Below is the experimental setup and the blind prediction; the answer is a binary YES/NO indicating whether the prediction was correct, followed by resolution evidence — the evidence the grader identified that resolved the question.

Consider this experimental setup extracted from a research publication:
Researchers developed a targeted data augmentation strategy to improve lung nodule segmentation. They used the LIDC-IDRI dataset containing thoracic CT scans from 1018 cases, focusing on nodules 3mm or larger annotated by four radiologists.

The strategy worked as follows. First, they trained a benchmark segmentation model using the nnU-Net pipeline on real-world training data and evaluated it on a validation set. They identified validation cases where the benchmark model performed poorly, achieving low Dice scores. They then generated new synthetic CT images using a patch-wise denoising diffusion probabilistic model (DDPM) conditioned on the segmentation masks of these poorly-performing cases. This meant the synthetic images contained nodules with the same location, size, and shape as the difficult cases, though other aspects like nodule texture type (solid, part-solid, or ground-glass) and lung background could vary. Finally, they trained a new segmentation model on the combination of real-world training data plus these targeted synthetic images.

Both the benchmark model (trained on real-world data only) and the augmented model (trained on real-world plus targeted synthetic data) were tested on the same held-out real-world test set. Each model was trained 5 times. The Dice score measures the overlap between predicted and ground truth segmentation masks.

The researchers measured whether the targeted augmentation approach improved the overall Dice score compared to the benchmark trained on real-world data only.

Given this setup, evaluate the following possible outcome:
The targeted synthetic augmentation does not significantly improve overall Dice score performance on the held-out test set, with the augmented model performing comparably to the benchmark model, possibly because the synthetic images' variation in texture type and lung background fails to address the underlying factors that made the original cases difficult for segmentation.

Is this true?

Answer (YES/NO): NO